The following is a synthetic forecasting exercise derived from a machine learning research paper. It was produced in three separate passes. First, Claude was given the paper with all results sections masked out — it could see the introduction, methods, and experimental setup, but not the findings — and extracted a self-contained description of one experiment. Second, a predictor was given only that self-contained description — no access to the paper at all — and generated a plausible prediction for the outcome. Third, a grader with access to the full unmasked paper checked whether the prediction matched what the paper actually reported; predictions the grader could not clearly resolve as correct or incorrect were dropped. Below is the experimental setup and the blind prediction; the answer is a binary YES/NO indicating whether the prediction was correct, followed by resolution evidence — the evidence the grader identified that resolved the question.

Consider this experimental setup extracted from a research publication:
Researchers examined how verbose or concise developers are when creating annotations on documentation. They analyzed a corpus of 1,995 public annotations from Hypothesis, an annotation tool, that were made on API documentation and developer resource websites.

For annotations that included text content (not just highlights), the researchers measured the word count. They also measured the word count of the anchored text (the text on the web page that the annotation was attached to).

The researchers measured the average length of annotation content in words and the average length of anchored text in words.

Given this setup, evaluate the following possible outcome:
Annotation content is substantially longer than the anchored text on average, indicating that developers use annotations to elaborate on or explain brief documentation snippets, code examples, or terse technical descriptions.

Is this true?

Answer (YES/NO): NO